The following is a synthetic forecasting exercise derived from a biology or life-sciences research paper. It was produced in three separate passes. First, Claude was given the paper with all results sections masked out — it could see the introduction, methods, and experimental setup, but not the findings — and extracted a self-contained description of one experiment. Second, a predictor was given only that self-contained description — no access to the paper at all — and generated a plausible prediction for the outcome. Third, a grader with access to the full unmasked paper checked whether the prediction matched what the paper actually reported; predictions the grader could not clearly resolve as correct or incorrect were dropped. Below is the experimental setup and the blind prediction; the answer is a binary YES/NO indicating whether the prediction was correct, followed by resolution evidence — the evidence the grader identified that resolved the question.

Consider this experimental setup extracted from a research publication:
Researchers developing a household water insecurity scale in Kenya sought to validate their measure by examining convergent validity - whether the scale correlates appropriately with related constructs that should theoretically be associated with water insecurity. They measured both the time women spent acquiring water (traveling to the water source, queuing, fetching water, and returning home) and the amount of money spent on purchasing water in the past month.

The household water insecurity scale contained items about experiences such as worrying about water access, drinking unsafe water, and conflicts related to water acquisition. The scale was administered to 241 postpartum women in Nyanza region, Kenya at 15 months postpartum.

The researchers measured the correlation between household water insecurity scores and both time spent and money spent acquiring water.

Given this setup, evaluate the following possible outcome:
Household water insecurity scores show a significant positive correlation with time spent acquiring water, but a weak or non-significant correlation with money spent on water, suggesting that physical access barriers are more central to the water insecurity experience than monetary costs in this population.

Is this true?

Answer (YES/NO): NO